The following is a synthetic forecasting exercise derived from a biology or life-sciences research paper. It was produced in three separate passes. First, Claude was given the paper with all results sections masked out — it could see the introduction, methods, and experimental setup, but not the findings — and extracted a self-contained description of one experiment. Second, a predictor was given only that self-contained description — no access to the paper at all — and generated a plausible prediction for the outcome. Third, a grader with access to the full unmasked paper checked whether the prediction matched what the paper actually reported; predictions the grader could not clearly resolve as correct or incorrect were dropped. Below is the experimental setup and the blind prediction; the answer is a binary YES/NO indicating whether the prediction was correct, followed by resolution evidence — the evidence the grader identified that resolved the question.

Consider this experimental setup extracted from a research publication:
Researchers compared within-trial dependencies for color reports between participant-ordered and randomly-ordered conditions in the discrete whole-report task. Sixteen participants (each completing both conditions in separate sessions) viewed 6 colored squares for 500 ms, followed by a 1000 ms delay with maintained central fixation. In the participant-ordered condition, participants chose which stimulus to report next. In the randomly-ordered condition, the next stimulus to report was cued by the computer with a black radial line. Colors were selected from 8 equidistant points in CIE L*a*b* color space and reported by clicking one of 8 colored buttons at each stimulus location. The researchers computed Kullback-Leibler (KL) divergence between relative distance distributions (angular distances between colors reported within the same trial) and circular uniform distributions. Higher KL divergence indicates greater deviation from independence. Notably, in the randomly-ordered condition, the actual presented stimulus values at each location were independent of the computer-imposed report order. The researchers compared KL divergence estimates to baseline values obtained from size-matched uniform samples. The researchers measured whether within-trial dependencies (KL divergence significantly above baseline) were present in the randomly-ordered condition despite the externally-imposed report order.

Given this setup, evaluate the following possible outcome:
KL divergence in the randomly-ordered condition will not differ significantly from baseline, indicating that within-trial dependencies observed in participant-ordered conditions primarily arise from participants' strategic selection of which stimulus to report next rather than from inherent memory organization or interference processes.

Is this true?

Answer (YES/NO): NO